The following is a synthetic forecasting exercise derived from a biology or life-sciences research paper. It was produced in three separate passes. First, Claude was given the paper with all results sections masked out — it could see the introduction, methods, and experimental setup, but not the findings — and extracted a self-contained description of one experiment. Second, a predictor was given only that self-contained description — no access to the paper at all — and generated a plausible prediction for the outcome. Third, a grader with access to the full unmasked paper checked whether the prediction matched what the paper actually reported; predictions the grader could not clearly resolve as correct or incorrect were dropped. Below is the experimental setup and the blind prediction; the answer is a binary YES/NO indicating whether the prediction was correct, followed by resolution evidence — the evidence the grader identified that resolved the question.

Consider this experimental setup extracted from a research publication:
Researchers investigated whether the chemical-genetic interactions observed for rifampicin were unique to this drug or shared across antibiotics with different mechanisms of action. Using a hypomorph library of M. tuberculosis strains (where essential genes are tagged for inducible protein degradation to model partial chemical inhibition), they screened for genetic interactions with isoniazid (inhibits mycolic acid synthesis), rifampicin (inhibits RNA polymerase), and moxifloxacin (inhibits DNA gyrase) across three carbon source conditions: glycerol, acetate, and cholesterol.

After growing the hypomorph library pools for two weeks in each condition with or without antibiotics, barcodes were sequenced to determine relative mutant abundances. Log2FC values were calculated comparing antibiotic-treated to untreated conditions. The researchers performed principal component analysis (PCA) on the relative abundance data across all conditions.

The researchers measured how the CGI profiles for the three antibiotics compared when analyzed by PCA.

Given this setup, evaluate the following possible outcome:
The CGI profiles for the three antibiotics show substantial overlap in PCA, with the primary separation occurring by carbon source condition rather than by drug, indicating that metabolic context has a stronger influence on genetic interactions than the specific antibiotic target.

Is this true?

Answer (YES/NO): NO